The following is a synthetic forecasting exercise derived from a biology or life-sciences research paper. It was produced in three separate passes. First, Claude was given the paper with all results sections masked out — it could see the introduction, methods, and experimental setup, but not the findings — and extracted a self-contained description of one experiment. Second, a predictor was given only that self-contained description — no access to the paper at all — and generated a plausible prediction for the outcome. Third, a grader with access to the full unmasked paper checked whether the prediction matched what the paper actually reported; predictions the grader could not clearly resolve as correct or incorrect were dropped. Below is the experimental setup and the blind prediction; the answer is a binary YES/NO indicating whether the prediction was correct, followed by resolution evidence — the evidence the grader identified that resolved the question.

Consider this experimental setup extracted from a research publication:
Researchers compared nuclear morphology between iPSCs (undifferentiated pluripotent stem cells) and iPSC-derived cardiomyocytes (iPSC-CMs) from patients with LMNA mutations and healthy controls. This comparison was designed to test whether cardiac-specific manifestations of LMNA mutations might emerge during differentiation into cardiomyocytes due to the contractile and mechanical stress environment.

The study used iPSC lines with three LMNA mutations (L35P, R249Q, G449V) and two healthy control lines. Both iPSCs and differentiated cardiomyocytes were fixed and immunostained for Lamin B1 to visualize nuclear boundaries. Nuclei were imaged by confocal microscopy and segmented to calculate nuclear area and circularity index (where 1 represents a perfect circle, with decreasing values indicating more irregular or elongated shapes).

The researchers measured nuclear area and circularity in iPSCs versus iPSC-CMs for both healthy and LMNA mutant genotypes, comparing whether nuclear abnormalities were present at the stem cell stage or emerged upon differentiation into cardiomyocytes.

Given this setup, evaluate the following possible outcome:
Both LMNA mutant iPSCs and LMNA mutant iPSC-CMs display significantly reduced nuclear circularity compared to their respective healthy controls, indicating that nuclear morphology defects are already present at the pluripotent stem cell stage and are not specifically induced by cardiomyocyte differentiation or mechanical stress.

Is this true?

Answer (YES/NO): NO